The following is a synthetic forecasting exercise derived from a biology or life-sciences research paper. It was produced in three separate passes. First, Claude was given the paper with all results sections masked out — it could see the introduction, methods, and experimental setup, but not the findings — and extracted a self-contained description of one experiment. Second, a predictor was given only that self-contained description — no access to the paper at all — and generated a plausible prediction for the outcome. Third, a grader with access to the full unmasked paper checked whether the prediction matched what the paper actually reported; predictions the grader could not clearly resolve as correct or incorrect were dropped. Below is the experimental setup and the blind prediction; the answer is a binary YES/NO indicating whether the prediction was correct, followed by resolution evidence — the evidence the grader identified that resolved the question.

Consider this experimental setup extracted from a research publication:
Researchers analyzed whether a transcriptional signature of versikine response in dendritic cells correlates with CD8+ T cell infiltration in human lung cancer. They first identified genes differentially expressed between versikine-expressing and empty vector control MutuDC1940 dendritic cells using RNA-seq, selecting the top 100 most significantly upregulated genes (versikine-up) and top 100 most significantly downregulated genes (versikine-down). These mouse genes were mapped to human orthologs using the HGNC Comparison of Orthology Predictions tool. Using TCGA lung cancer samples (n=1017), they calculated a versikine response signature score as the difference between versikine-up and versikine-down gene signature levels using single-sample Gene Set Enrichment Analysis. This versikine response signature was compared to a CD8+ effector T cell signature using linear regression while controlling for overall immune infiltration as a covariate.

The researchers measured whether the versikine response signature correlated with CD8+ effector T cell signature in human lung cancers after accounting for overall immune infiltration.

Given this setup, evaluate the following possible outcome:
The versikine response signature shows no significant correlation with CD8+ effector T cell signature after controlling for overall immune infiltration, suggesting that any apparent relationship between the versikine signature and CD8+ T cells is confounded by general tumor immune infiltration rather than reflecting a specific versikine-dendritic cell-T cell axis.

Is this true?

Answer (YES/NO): NO